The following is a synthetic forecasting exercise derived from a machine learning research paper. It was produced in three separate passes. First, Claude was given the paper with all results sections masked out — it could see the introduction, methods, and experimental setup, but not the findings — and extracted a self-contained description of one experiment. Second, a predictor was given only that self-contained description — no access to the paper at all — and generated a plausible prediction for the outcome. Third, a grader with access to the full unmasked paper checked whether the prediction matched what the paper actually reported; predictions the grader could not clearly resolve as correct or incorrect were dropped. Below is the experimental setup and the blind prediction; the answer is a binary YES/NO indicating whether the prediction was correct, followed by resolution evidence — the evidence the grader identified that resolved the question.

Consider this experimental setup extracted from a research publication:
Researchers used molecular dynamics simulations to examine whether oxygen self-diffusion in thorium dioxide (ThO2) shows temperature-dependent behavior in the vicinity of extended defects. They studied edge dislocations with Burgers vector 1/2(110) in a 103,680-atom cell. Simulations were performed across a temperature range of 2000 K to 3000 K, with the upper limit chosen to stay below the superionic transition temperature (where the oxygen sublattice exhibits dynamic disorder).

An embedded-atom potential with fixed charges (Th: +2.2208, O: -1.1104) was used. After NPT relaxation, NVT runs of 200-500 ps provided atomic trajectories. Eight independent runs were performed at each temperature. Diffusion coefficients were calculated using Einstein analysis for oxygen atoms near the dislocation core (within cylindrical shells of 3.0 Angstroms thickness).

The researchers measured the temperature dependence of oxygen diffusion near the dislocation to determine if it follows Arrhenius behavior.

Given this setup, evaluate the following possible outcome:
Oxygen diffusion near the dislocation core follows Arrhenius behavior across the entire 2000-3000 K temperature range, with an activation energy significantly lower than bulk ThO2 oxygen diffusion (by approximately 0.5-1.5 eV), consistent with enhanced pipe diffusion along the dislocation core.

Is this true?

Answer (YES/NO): NO